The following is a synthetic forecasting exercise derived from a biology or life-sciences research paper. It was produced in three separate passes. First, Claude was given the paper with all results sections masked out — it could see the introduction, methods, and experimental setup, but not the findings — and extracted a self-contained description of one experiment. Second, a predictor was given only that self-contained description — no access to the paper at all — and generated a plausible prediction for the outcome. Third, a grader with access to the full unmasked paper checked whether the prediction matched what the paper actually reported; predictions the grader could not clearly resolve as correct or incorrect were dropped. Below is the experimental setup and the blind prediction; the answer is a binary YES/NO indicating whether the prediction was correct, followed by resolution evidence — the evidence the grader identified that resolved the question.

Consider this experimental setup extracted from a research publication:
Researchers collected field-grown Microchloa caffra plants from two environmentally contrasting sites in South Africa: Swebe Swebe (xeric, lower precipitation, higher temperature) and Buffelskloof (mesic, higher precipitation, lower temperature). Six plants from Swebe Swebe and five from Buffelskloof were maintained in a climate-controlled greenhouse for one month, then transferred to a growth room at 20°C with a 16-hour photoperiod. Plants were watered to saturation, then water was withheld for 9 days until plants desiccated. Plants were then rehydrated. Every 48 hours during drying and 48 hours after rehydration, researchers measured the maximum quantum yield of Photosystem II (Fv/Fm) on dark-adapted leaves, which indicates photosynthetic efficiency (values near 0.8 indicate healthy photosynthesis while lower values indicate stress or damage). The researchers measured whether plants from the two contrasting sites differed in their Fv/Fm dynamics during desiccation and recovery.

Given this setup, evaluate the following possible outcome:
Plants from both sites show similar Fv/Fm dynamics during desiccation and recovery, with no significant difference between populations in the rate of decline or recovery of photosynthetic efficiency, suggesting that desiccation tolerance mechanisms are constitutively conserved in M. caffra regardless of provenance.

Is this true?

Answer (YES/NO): NO